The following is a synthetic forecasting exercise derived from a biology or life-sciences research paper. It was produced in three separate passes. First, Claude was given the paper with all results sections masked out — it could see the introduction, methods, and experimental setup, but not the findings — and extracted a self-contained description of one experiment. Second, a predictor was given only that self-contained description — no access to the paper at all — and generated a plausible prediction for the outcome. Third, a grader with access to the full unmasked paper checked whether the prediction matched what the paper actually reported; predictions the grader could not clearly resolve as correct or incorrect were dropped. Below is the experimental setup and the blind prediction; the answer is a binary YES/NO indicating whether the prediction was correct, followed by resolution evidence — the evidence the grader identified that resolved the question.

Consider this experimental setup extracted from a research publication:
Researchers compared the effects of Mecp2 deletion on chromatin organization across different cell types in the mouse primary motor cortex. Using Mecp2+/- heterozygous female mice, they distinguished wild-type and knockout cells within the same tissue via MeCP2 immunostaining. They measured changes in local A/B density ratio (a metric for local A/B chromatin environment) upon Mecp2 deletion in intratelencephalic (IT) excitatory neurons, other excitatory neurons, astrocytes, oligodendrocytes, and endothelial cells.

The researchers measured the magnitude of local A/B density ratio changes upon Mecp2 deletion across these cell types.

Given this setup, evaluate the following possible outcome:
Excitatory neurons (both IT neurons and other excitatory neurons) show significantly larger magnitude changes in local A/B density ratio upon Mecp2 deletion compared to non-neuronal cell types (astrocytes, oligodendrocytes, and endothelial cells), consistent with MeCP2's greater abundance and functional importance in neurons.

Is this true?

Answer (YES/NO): NO